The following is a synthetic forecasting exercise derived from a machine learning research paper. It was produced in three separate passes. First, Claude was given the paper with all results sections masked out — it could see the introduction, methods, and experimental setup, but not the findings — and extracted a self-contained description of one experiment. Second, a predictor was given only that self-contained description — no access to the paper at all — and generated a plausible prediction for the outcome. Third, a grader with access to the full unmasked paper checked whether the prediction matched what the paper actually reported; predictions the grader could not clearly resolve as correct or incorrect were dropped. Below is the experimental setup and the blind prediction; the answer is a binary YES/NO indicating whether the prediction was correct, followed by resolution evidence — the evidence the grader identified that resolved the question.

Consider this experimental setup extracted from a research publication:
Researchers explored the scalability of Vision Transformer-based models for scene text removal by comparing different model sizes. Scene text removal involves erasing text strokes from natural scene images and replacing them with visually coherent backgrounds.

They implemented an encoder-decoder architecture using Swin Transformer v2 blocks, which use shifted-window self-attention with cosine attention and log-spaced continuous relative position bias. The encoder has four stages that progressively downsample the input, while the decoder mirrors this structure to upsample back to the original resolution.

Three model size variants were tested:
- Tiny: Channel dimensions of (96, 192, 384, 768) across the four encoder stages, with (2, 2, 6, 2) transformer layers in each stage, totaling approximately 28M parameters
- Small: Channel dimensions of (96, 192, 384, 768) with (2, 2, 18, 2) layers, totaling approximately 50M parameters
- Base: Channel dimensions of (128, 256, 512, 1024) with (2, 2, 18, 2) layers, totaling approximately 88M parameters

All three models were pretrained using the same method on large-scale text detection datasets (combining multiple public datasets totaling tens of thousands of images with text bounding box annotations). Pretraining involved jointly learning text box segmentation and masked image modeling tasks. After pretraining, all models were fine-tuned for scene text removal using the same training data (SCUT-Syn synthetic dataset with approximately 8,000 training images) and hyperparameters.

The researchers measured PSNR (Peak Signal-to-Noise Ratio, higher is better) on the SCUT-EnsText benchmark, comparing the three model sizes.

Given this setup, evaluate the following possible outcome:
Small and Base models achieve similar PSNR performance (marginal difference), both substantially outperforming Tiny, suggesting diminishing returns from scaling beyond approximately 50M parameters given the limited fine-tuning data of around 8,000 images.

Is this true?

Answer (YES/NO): NO